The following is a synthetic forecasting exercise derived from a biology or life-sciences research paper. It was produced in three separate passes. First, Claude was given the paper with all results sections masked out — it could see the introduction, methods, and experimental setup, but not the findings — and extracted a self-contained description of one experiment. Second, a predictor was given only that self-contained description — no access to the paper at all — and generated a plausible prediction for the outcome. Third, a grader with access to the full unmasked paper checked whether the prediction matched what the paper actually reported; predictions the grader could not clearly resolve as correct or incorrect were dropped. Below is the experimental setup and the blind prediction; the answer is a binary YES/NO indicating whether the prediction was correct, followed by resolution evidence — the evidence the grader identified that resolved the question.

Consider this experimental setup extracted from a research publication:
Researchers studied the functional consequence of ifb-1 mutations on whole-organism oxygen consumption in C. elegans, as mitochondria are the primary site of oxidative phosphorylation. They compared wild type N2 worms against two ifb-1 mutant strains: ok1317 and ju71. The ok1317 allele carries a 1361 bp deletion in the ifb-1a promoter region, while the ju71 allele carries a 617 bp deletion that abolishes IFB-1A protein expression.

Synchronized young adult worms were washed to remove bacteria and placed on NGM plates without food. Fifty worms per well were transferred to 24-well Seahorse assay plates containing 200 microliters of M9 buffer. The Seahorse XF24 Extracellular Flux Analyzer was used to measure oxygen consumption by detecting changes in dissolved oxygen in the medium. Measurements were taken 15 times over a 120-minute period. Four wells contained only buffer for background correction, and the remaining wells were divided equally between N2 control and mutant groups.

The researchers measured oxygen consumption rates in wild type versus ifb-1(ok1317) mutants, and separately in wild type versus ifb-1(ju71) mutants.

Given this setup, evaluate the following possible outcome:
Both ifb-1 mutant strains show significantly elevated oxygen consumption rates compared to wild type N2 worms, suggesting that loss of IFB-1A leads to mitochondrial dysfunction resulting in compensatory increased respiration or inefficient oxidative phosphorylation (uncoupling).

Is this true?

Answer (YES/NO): NO